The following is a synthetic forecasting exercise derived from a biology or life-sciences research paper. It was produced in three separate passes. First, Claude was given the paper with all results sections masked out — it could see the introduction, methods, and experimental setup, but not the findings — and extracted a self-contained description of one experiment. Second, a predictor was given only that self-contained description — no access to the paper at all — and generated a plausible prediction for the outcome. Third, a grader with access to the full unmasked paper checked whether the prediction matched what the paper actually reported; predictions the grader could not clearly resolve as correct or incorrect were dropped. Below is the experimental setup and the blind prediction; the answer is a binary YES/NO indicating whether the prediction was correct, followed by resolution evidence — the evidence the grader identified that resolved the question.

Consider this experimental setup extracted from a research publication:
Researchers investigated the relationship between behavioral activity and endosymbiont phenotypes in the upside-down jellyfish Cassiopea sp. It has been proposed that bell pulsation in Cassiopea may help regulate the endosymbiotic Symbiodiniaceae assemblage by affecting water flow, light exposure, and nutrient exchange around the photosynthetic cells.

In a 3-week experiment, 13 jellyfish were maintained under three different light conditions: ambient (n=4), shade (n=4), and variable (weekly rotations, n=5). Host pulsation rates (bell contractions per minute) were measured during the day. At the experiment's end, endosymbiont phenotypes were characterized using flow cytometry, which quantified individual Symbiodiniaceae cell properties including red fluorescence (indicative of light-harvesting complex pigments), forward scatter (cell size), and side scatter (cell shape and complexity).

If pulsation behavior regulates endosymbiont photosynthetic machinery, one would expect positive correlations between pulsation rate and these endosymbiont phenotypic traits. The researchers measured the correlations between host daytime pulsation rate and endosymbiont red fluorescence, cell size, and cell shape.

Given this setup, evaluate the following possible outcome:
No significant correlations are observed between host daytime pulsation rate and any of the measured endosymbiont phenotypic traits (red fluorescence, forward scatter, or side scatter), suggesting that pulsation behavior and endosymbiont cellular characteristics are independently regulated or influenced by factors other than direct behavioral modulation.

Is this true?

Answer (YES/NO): YES